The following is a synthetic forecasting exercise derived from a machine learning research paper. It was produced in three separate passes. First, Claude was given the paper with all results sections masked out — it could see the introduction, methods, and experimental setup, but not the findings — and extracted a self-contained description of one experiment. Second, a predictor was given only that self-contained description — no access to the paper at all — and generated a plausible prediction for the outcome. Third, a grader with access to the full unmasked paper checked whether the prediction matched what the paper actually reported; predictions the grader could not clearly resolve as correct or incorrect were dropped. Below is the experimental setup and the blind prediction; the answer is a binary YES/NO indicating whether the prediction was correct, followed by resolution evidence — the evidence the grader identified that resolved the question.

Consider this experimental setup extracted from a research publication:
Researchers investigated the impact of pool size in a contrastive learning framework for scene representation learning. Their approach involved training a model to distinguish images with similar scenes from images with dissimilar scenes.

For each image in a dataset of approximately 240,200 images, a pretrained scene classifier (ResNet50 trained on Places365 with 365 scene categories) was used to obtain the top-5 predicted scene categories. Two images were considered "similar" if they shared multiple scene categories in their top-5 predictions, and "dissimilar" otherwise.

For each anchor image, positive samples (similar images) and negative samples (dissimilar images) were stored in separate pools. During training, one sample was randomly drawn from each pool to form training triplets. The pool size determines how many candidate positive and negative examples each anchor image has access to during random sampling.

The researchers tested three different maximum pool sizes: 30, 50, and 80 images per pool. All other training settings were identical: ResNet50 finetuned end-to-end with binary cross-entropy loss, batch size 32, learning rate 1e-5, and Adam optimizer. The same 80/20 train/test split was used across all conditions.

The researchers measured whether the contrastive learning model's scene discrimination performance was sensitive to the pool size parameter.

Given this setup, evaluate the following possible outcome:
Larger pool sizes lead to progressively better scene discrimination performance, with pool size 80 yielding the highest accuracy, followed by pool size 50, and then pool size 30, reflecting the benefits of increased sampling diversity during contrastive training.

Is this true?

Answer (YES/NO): NO